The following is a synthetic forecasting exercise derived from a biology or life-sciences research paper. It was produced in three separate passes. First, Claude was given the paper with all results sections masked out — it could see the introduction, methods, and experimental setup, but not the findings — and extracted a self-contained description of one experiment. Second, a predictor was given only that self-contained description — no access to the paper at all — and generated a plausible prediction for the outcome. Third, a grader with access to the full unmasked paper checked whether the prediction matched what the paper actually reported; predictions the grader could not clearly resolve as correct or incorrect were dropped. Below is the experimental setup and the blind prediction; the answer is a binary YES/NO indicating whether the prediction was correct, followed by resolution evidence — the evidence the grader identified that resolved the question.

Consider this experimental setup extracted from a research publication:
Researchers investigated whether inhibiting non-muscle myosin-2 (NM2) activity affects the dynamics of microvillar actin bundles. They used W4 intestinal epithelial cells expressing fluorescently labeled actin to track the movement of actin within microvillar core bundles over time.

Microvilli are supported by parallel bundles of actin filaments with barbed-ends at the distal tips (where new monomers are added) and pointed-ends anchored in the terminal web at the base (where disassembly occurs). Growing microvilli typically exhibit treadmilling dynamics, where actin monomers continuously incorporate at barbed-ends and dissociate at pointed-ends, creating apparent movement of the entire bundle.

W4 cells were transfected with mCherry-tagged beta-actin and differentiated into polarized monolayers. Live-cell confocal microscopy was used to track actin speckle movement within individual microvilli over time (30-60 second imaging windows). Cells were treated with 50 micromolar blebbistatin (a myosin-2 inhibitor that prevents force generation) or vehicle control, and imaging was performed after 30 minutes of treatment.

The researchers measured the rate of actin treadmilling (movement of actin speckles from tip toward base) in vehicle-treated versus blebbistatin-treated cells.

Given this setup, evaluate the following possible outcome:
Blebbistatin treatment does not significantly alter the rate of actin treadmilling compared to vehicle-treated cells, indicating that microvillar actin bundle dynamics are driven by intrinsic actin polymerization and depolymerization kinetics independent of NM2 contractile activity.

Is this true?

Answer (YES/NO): NO